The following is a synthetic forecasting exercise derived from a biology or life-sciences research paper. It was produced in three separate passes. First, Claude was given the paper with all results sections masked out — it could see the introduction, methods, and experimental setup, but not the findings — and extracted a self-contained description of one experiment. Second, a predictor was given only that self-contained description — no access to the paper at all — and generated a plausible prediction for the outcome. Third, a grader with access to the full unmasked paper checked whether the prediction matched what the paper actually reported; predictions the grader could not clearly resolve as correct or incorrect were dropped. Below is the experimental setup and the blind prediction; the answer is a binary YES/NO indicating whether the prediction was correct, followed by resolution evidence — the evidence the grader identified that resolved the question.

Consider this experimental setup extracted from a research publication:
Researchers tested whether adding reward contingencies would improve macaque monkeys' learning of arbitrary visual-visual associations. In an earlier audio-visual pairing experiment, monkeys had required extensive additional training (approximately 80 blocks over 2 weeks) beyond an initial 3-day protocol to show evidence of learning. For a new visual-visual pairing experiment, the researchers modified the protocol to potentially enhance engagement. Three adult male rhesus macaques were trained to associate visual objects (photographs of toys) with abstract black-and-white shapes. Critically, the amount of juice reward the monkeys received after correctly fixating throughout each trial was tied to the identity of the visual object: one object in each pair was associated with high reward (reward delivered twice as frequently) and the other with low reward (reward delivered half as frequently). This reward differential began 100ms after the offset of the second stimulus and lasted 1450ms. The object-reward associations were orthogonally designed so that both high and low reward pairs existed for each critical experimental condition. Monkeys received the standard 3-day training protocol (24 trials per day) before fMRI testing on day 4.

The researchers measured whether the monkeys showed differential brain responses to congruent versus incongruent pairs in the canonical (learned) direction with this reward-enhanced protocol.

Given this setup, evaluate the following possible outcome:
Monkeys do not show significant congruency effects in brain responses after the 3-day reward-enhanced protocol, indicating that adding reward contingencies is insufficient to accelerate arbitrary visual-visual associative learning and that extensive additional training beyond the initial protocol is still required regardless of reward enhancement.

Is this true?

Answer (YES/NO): NO